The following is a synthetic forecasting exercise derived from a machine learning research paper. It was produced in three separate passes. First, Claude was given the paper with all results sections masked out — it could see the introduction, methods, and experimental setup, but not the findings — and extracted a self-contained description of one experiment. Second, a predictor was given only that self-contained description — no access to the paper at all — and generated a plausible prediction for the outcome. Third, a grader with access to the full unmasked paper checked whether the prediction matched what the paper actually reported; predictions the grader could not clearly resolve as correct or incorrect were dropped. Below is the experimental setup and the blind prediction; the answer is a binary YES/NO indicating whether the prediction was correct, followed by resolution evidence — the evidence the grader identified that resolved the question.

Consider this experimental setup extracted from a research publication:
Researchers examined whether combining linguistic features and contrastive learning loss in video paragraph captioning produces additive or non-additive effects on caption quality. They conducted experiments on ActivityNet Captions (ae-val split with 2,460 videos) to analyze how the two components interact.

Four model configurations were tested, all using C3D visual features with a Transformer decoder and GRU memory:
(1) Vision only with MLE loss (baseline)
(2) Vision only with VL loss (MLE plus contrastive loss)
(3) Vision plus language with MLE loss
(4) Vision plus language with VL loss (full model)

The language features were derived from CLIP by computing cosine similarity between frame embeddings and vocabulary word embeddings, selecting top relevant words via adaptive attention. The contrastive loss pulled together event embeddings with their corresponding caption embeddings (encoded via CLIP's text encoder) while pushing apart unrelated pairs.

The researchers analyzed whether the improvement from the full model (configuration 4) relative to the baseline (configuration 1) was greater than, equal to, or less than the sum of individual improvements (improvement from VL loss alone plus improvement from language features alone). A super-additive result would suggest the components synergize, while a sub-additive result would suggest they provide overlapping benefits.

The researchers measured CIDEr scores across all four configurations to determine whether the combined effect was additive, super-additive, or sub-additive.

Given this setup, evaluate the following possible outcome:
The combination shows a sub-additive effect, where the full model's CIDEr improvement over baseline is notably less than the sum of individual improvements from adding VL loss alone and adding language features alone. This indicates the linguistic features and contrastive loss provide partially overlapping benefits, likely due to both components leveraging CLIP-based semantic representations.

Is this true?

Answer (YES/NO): NO